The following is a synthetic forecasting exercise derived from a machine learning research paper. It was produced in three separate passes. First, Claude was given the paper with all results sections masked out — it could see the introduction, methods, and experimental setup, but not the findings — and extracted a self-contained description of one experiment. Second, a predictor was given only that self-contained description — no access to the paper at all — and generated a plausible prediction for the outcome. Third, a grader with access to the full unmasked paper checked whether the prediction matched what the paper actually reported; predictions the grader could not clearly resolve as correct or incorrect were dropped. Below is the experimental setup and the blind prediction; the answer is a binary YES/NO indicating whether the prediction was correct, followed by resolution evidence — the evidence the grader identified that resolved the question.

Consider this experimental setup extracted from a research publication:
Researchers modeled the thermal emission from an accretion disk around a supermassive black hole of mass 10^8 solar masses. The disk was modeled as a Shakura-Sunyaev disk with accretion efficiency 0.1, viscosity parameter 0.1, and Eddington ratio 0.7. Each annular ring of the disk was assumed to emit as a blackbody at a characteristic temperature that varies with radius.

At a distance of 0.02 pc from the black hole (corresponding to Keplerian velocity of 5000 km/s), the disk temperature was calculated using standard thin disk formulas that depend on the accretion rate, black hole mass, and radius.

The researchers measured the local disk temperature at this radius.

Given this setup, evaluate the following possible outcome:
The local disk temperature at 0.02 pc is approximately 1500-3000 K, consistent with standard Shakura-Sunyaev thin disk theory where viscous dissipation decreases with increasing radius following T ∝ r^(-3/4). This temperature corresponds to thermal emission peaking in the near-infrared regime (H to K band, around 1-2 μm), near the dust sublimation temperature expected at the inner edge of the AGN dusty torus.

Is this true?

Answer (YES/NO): YES